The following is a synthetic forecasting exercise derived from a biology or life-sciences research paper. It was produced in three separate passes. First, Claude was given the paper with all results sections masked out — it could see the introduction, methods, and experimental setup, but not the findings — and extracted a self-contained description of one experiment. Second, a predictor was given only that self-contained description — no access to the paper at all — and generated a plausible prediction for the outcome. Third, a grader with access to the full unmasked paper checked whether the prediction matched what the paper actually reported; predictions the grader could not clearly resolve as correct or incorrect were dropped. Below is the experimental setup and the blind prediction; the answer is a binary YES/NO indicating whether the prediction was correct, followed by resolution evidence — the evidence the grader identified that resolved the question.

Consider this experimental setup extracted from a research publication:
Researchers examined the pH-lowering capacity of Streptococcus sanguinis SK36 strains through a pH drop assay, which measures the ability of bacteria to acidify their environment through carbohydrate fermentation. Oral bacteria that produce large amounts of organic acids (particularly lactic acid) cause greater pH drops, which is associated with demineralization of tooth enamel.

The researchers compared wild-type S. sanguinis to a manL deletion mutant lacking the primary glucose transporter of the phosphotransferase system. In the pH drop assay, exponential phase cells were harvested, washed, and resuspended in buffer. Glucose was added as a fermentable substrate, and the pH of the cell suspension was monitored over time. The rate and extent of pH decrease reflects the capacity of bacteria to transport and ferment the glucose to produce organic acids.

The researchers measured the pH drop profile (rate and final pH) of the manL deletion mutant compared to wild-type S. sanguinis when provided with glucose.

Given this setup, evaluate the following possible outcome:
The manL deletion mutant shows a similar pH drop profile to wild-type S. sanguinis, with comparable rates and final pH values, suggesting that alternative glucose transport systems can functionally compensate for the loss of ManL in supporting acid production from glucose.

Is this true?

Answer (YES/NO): YES